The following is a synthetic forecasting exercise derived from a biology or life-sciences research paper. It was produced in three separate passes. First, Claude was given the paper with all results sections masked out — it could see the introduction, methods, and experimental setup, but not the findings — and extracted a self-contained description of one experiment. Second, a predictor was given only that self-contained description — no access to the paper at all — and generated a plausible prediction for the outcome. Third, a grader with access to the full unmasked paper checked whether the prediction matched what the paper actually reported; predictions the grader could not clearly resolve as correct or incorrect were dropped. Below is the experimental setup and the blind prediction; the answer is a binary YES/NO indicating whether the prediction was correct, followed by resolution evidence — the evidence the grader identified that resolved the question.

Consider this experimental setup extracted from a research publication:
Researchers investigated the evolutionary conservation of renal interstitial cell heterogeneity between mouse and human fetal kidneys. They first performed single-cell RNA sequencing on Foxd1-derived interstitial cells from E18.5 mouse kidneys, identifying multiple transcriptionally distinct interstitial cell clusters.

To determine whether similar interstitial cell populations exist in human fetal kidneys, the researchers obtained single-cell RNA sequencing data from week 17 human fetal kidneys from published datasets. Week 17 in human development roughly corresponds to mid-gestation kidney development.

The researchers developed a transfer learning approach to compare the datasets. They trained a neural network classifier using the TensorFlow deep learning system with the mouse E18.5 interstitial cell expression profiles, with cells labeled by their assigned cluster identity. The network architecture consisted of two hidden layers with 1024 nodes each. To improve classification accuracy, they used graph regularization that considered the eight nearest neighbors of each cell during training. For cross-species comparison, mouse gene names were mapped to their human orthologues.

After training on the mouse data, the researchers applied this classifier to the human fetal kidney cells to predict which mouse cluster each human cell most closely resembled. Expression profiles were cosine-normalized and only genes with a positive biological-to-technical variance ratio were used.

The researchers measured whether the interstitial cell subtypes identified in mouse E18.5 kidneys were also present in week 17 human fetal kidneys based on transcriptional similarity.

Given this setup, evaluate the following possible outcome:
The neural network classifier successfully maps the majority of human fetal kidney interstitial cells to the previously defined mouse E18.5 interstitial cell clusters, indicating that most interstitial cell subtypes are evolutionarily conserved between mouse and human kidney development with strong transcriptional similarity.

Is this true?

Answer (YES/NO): NO